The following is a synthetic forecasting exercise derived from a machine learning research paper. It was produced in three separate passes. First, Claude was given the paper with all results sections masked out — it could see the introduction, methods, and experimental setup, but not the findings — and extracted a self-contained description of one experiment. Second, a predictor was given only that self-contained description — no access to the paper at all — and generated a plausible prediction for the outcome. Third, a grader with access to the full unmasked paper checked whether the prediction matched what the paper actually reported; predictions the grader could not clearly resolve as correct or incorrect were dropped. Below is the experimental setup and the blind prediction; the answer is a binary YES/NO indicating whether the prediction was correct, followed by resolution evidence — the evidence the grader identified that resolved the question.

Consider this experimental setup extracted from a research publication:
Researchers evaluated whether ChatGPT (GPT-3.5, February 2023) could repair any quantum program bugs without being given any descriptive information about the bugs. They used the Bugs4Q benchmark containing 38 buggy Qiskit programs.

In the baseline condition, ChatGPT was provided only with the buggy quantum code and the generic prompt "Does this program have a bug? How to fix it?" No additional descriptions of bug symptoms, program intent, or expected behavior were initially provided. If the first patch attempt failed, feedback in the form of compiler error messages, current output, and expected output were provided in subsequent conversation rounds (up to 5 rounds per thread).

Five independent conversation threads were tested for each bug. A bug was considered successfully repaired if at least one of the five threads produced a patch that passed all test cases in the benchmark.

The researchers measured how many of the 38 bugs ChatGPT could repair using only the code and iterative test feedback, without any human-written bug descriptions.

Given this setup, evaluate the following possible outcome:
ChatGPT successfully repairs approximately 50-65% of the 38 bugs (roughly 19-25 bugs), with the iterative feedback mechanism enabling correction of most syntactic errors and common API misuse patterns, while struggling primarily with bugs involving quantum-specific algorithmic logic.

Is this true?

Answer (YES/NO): NO